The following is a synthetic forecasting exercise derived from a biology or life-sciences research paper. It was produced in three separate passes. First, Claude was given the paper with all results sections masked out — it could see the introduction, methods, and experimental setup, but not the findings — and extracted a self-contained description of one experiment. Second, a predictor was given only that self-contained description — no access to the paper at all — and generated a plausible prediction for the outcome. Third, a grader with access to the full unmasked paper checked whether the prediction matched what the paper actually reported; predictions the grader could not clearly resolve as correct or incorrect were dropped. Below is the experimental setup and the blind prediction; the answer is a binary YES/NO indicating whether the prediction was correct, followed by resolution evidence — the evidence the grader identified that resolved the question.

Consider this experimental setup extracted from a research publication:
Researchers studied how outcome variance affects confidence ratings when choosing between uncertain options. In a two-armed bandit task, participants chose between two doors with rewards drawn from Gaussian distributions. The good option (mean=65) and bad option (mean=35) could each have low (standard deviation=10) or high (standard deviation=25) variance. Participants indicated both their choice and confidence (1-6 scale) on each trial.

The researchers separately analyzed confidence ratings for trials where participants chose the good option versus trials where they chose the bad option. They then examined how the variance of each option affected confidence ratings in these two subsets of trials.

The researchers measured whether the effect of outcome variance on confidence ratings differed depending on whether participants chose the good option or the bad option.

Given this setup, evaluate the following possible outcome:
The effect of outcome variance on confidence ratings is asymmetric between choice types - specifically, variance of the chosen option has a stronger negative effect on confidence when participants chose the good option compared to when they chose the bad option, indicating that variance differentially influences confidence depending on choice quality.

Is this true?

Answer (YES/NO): YES